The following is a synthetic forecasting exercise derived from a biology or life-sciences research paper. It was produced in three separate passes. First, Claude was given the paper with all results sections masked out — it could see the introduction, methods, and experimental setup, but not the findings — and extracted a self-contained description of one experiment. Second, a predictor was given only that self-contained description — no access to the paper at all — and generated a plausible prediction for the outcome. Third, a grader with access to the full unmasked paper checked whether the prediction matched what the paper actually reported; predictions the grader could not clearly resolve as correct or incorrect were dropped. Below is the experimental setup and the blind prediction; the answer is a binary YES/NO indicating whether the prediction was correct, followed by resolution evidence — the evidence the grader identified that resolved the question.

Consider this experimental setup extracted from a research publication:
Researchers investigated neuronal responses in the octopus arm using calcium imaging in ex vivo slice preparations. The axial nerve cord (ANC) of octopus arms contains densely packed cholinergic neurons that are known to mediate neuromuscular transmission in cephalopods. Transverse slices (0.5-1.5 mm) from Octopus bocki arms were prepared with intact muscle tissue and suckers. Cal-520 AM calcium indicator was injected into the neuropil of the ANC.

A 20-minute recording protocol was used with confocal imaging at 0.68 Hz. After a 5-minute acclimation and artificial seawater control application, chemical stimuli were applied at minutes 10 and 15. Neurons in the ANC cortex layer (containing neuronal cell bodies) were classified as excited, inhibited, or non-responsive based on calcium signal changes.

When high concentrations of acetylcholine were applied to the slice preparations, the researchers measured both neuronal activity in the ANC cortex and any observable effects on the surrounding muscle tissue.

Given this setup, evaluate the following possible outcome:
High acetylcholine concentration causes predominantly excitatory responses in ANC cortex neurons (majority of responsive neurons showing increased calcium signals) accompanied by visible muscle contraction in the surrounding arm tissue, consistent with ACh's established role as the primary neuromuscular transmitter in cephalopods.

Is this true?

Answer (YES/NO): NO